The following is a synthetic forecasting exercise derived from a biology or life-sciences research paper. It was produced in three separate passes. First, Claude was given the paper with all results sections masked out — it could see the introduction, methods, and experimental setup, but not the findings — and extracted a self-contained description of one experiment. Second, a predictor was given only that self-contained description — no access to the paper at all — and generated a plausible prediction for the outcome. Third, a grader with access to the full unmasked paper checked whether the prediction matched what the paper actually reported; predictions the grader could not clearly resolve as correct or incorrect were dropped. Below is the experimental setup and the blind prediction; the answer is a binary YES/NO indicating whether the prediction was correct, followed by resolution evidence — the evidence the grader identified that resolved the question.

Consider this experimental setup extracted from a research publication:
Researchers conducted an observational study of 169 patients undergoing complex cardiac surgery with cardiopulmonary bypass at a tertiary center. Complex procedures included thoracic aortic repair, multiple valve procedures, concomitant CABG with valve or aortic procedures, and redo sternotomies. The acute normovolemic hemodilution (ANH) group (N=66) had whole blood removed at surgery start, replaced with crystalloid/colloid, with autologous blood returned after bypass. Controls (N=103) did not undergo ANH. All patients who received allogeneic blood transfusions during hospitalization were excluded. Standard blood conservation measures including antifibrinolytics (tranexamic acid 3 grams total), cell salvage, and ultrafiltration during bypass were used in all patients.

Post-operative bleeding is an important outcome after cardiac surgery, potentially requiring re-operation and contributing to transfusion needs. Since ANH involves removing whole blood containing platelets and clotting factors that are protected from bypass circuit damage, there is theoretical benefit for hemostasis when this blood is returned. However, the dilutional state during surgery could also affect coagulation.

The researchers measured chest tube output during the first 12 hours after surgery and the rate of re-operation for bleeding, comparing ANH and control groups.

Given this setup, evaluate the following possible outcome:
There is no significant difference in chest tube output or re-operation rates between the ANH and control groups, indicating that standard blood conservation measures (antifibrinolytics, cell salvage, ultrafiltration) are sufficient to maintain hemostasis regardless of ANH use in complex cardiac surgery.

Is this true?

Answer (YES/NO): YES